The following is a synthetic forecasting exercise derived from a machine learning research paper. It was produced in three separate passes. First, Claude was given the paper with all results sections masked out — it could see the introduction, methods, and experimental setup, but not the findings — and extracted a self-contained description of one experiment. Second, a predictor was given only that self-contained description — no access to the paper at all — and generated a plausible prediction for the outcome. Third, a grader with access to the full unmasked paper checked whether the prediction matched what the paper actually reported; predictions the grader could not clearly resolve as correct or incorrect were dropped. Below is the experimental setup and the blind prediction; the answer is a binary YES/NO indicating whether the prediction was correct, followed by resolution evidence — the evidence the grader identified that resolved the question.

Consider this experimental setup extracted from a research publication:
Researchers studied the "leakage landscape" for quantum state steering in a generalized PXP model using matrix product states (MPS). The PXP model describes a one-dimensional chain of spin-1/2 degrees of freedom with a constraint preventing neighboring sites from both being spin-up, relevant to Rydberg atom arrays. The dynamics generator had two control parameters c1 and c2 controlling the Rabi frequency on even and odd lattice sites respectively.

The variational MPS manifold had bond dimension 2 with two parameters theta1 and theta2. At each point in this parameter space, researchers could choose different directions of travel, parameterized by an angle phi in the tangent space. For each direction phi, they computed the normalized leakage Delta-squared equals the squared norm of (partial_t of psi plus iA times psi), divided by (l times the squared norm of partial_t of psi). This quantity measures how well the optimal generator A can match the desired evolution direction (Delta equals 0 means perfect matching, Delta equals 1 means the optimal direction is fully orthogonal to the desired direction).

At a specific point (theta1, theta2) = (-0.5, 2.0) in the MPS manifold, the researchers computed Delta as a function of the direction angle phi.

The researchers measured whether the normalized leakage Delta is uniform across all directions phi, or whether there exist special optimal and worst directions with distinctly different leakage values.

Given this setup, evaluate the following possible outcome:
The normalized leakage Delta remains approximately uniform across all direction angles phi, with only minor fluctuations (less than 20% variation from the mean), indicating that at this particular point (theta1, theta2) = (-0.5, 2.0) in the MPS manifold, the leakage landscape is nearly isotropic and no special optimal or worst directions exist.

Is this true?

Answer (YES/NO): NO